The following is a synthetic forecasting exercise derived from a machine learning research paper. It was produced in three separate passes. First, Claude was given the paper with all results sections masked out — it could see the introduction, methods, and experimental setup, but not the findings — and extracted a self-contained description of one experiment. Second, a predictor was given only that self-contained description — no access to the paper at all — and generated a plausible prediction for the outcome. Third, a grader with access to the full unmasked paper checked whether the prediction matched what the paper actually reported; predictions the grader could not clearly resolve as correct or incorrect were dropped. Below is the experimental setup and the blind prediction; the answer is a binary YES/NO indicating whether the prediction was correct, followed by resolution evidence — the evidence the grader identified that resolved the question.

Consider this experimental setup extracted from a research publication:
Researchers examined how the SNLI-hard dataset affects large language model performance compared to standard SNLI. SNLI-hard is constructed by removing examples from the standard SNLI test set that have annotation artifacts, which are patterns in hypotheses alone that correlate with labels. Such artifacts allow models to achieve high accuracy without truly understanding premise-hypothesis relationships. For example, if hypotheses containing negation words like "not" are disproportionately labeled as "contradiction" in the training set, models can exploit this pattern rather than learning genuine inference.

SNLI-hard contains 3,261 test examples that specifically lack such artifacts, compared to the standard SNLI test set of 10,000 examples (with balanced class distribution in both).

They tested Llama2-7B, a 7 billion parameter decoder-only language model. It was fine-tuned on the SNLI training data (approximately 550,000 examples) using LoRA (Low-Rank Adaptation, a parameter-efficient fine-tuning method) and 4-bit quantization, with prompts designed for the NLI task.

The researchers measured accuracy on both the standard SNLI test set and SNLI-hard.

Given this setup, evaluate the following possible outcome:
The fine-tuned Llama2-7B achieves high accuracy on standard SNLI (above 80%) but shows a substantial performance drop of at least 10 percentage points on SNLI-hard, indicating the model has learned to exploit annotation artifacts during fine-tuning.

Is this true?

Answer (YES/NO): NO